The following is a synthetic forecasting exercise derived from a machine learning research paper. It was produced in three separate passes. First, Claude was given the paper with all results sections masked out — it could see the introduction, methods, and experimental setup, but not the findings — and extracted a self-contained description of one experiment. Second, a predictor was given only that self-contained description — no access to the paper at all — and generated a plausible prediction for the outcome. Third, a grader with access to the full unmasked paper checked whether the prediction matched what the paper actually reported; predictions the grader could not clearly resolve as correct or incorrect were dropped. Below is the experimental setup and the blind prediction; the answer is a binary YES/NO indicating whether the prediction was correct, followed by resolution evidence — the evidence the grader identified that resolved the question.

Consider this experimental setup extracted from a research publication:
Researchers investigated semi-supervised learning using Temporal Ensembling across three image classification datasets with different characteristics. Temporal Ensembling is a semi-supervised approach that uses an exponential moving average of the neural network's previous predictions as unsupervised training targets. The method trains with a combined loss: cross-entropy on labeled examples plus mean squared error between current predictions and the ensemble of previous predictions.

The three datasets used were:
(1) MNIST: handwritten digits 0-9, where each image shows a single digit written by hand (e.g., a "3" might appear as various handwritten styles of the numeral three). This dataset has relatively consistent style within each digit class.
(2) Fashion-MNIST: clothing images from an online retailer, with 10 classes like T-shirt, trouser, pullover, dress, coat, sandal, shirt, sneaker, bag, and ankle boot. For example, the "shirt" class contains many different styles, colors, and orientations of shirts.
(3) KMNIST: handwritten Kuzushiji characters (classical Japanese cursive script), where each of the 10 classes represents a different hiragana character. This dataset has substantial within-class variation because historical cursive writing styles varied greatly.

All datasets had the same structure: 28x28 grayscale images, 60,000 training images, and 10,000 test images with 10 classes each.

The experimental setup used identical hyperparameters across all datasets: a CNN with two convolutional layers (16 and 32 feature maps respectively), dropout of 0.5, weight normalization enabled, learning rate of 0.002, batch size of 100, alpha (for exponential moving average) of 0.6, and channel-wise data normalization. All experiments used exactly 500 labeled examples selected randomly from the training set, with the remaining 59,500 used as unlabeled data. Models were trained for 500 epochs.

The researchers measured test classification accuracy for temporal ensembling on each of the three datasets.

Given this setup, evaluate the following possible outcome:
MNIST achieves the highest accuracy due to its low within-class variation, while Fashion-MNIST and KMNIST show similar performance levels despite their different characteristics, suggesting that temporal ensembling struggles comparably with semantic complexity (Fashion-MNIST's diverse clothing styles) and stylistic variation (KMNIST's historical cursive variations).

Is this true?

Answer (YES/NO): NO